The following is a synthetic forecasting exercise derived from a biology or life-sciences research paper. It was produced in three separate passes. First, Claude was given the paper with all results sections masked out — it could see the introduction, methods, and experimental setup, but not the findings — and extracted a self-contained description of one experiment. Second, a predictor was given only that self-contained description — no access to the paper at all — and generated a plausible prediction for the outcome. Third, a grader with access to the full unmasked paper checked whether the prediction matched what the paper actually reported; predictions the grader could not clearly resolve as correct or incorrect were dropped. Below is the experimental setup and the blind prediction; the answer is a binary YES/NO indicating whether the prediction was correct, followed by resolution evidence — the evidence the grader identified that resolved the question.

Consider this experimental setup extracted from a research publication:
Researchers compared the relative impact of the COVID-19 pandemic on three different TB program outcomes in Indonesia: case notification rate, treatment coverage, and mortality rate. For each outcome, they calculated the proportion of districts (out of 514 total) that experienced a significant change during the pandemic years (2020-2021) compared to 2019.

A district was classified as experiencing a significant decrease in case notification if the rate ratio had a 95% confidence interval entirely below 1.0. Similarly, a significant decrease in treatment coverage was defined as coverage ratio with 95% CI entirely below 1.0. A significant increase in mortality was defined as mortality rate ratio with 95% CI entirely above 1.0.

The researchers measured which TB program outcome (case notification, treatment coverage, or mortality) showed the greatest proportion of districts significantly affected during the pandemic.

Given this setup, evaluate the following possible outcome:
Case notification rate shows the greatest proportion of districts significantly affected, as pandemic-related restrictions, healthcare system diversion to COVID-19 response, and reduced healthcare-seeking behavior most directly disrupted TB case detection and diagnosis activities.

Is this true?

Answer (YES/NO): YES